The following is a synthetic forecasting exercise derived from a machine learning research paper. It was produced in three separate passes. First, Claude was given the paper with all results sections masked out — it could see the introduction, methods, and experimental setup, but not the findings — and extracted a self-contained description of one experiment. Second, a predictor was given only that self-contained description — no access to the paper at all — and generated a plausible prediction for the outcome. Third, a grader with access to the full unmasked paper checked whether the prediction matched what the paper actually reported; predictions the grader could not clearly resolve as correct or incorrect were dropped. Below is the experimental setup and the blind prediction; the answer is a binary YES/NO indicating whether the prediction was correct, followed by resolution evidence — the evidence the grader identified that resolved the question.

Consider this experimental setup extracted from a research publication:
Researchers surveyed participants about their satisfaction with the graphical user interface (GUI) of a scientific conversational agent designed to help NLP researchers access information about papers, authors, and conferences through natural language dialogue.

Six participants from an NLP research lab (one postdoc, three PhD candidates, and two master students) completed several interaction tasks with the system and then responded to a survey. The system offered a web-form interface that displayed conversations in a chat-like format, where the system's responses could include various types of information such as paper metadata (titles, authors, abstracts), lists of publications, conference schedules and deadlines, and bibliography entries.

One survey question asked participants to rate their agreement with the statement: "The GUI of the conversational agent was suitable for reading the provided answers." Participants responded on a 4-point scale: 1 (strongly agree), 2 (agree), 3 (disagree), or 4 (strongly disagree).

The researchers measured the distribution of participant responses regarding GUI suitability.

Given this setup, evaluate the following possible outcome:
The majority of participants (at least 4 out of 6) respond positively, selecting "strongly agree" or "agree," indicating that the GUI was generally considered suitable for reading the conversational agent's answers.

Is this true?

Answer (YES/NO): NO